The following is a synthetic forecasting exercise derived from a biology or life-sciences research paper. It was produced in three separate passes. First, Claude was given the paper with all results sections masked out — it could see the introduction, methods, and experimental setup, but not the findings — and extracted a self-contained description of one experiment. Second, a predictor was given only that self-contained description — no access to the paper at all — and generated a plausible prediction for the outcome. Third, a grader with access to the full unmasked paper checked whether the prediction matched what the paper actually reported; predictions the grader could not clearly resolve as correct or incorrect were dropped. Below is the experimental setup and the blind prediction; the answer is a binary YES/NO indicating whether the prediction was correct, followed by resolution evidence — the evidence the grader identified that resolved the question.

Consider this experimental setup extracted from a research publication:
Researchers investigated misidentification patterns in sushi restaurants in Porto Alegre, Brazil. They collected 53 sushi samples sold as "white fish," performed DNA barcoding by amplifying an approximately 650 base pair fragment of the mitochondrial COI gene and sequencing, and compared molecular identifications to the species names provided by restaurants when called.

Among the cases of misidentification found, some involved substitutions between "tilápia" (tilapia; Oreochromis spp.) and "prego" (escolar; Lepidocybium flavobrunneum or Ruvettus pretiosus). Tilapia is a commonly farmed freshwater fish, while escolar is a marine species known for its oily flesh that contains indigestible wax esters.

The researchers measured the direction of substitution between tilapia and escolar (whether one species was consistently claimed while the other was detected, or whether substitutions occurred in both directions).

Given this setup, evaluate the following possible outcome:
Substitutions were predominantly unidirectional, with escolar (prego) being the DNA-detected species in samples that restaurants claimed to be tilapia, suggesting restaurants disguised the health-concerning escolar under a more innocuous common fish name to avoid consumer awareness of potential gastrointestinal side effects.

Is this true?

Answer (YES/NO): NO